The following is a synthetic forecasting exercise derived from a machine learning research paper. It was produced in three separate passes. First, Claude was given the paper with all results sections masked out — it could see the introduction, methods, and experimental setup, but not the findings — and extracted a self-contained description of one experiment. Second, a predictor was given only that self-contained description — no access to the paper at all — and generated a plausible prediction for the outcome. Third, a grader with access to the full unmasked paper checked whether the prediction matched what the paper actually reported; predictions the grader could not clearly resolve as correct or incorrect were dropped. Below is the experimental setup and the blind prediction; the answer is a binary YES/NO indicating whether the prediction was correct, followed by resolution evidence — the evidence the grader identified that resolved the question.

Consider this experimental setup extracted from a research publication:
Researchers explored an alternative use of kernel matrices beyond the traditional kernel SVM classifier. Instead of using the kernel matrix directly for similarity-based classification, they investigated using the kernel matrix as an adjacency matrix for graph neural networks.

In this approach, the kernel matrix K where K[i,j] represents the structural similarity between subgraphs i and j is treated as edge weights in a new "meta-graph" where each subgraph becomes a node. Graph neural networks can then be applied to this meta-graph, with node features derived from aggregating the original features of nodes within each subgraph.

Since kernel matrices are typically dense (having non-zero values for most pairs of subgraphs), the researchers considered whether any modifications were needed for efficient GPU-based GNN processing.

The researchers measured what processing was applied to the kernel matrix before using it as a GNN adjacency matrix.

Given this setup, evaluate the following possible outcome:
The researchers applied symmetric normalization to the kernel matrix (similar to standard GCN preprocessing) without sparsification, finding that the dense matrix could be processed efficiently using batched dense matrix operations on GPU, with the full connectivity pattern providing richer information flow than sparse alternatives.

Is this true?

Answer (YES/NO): NO